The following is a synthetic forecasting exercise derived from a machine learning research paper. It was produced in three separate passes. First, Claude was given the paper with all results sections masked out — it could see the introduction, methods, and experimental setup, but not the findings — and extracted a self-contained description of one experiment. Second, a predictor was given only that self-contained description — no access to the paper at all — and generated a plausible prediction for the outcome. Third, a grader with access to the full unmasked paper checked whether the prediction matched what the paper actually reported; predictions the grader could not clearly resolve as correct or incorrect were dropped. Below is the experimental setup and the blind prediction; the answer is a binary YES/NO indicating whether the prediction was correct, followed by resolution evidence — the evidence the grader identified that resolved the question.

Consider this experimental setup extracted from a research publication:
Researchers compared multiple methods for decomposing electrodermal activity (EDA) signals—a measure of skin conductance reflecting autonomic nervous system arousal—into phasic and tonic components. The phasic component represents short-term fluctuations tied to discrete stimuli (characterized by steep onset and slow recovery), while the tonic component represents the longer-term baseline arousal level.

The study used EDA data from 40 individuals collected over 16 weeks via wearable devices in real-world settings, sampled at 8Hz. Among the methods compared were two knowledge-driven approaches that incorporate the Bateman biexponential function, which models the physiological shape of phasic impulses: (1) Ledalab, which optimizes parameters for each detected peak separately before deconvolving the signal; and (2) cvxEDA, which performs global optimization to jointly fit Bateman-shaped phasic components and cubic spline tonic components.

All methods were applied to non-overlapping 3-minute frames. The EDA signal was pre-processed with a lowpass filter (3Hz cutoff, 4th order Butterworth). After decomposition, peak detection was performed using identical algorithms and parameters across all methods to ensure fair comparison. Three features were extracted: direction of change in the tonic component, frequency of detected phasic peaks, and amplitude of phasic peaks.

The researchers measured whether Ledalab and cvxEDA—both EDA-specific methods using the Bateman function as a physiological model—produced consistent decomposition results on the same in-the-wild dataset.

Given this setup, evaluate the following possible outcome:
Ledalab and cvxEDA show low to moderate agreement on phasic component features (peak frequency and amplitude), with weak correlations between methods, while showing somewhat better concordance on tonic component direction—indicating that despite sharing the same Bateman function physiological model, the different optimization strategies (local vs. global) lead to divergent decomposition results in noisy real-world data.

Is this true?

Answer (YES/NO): NO